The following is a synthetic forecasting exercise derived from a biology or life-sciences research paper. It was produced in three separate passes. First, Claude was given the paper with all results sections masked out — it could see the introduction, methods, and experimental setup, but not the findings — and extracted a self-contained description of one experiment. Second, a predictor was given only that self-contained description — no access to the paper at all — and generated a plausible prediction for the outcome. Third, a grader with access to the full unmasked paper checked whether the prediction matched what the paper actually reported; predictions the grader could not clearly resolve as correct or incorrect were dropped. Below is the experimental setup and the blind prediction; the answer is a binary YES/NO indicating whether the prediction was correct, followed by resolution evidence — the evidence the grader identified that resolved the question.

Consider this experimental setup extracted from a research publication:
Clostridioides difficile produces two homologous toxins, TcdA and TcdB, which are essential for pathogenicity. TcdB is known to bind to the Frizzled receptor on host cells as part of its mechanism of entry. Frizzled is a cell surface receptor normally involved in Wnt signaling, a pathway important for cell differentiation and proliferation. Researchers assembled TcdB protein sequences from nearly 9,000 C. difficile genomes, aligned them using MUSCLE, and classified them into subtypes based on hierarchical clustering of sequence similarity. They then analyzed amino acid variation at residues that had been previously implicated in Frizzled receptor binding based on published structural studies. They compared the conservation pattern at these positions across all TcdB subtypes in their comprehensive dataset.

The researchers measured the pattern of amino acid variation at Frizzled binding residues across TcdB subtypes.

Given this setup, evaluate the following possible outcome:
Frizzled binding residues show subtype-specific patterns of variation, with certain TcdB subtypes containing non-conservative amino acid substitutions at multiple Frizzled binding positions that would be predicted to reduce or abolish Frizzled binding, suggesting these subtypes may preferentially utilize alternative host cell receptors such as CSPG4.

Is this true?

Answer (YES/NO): YES